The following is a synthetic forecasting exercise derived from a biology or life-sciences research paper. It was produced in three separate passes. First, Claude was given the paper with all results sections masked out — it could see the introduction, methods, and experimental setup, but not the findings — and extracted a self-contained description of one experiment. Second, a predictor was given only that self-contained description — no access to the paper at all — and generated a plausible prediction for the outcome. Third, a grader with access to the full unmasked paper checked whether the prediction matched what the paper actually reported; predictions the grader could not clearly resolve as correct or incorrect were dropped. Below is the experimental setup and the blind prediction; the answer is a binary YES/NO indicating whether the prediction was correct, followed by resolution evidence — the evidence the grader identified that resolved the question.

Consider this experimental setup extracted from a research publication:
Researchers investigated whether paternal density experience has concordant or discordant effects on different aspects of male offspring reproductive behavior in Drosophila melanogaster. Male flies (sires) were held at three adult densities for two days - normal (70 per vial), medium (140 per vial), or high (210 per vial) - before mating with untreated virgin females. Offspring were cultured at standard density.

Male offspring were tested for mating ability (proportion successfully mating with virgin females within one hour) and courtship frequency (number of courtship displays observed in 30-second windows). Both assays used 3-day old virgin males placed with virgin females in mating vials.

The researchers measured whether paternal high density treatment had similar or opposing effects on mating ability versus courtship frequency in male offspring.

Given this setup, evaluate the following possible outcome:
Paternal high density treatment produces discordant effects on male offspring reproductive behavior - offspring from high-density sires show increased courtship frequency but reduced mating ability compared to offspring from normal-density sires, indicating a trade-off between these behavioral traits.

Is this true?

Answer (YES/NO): NO